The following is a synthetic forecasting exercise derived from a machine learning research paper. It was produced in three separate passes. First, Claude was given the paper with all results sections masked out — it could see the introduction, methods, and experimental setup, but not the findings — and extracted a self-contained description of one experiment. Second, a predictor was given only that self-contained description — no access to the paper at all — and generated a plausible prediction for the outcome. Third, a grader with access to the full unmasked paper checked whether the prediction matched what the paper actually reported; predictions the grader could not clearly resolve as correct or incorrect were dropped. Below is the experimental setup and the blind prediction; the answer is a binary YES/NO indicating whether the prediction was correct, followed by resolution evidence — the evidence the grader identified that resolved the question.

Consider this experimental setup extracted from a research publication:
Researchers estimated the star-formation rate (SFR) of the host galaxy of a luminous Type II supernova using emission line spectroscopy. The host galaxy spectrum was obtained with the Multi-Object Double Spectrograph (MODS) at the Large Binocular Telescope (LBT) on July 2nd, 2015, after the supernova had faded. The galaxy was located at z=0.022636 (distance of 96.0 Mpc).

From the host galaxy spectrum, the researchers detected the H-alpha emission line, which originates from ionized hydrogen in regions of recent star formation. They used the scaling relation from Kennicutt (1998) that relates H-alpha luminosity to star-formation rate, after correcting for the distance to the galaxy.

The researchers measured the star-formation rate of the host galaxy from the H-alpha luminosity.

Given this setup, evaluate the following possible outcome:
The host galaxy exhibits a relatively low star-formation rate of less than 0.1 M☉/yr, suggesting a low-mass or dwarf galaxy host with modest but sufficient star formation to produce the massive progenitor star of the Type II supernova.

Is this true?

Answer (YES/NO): NO